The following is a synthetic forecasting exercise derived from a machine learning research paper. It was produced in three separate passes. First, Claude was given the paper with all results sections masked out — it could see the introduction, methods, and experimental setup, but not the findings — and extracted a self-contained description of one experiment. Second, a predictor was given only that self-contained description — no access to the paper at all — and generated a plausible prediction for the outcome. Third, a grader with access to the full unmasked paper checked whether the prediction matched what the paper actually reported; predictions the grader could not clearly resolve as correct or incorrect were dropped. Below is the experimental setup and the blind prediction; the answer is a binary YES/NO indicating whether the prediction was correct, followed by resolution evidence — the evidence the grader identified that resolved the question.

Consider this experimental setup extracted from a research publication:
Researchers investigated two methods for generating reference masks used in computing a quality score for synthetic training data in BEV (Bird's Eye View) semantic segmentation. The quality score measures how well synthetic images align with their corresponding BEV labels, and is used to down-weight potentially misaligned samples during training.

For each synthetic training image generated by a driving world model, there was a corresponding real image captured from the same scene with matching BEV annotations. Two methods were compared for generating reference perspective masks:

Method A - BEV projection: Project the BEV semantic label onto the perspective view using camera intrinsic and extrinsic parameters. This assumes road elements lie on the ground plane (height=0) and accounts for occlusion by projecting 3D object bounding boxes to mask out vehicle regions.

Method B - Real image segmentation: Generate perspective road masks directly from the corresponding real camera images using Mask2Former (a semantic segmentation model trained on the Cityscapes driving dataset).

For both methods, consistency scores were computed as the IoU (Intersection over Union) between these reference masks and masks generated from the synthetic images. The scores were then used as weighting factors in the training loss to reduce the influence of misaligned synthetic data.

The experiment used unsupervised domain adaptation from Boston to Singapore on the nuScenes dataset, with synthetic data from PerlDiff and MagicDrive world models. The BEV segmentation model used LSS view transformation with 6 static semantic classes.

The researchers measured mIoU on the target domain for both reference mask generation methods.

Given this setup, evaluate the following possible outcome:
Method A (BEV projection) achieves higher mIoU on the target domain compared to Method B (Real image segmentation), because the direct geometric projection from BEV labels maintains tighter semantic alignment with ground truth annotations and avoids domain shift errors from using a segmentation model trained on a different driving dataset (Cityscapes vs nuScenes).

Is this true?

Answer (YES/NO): NO